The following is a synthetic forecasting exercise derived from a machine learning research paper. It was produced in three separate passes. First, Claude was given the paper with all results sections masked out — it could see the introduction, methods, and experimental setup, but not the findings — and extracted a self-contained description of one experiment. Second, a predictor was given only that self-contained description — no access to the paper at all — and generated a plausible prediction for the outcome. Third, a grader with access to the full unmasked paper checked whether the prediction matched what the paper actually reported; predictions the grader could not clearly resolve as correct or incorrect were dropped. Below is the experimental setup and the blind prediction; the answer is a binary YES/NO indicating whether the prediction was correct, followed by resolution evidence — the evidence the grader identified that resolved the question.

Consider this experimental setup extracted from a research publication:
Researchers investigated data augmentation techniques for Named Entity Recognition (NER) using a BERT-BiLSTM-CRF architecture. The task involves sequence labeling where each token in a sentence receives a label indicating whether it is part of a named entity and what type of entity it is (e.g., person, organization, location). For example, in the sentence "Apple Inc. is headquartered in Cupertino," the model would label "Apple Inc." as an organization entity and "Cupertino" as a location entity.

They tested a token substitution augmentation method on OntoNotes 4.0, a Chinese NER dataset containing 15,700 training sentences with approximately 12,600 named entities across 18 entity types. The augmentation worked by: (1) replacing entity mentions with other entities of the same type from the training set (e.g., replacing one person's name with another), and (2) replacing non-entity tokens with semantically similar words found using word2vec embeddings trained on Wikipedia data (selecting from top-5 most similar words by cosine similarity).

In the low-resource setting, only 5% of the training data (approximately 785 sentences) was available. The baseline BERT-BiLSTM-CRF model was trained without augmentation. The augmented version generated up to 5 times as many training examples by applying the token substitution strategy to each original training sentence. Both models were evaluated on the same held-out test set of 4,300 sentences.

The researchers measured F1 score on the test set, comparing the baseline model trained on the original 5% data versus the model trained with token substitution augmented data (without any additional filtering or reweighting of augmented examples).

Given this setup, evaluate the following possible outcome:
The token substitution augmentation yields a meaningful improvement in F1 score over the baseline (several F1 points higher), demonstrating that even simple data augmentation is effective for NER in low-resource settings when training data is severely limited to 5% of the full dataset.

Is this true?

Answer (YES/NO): NO